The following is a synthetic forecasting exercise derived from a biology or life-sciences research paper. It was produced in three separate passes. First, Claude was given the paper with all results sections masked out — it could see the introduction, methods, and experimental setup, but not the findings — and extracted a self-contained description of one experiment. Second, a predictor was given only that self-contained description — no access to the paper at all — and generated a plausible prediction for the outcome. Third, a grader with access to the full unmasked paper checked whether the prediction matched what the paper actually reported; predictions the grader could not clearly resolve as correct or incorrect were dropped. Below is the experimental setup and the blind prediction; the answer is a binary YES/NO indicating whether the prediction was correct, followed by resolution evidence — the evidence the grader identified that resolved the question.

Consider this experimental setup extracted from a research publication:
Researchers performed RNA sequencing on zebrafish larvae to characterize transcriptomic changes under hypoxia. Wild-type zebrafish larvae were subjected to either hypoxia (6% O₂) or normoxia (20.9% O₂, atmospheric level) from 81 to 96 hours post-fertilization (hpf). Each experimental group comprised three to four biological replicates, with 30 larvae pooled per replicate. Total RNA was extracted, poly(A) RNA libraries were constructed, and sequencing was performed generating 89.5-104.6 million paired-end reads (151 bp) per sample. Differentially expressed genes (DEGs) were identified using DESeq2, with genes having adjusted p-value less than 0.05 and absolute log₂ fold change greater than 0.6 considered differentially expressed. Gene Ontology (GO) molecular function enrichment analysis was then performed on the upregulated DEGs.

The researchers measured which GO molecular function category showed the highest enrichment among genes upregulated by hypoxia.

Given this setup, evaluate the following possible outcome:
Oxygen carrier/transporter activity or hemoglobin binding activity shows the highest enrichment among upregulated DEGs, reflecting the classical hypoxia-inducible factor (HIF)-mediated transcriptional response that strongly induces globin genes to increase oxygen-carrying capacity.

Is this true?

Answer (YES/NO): NO